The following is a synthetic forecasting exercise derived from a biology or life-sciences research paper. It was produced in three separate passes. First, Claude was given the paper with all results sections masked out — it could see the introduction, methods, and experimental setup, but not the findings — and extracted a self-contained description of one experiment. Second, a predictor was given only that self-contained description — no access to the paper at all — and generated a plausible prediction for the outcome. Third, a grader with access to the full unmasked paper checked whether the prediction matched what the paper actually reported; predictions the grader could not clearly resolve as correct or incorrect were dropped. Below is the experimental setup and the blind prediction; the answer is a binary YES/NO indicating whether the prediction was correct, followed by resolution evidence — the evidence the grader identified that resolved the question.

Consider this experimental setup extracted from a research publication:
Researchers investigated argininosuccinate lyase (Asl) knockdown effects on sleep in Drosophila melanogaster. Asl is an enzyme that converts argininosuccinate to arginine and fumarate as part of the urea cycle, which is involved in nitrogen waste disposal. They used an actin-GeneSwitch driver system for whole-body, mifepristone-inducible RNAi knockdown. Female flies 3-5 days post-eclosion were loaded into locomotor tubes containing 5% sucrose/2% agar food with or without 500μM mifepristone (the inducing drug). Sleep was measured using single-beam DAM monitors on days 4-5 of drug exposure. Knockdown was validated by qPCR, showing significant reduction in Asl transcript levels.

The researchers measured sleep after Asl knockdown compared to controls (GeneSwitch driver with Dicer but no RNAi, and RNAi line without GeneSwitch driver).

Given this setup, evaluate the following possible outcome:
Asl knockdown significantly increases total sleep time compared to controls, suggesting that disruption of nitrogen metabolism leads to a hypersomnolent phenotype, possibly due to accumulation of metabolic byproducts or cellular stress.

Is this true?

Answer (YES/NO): NO